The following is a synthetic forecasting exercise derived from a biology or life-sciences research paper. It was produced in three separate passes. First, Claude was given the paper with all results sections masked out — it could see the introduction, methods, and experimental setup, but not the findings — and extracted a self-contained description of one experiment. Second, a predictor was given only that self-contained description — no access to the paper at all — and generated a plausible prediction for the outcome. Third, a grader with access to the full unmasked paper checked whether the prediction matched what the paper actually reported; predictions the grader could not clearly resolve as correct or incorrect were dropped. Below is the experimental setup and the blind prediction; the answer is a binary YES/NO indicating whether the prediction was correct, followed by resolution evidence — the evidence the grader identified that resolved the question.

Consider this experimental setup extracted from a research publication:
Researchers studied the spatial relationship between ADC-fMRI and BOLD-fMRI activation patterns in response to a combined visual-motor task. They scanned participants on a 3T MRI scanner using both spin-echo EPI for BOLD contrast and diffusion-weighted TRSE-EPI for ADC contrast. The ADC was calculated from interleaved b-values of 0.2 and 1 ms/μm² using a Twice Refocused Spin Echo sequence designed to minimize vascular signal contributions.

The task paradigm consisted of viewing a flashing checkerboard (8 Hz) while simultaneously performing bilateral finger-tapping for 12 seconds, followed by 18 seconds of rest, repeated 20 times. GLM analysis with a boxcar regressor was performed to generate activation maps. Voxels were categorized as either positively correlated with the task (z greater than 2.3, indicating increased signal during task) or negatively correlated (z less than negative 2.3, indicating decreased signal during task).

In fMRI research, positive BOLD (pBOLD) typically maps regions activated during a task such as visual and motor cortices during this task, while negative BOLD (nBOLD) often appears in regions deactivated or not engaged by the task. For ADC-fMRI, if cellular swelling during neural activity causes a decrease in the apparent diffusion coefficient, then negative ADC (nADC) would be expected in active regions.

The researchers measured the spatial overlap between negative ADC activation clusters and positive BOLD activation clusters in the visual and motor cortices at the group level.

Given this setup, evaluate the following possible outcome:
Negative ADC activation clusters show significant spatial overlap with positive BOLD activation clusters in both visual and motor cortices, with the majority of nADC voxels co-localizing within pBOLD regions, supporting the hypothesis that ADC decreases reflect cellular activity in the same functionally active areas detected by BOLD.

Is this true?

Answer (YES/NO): NO